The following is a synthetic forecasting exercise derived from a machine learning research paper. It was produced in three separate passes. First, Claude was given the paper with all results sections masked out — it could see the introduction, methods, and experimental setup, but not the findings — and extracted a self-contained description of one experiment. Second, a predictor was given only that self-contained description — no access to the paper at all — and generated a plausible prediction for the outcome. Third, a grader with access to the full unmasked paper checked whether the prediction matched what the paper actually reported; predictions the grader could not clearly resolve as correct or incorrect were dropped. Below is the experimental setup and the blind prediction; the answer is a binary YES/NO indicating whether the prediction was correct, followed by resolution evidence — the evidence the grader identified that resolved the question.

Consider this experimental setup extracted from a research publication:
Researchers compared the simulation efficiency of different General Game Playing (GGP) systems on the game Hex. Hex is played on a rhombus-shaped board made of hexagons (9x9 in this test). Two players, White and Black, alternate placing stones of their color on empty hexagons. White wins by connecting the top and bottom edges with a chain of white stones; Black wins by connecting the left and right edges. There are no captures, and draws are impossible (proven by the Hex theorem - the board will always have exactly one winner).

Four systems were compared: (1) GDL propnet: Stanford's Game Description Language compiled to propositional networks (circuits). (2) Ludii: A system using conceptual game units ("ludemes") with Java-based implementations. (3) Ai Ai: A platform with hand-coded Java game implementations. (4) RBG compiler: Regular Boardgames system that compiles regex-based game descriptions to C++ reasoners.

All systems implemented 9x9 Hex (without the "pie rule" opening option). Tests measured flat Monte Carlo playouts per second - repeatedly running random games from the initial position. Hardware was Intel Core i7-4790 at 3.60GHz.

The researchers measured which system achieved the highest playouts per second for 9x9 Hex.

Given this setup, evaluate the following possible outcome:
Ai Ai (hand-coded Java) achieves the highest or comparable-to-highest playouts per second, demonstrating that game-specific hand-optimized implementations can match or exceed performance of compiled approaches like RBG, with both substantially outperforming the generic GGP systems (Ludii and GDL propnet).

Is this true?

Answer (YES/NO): YES